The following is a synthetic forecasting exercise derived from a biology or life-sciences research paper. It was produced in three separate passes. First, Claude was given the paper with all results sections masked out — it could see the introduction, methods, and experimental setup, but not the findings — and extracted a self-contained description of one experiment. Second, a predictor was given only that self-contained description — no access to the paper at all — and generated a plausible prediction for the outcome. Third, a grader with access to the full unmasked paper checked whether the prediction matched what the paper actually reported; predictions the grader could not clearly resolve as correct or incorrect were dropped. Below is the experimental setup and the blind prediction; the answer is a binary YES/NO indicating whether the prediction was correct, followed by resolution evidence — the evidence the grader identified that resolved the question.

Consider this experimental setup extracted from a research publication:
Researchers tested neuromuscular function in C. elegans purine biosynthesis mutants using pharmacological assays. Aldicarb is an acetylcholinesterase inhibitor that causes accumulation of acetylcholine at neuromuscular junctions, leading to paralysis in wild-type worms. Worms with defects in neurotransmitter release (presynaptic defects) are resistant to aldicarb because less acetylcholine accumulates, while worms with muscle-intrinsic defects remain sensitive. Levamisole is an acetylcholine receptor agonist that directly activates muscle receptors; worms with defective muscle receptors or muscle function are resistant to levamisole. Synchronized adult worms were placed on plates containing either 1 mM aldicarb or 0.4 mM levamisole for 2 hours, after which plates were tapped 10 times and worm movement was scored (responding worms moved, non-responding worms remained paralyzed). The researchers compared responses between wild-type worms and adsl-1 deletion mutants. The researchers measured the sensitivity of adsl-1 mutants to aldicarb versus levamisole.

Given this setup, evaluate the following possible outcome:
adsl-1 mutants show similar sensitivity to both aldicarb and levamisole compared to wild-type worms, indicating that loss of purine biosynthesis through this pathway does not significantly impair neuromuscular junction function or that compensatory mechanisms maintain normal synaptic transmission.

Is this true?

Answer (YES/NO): YES